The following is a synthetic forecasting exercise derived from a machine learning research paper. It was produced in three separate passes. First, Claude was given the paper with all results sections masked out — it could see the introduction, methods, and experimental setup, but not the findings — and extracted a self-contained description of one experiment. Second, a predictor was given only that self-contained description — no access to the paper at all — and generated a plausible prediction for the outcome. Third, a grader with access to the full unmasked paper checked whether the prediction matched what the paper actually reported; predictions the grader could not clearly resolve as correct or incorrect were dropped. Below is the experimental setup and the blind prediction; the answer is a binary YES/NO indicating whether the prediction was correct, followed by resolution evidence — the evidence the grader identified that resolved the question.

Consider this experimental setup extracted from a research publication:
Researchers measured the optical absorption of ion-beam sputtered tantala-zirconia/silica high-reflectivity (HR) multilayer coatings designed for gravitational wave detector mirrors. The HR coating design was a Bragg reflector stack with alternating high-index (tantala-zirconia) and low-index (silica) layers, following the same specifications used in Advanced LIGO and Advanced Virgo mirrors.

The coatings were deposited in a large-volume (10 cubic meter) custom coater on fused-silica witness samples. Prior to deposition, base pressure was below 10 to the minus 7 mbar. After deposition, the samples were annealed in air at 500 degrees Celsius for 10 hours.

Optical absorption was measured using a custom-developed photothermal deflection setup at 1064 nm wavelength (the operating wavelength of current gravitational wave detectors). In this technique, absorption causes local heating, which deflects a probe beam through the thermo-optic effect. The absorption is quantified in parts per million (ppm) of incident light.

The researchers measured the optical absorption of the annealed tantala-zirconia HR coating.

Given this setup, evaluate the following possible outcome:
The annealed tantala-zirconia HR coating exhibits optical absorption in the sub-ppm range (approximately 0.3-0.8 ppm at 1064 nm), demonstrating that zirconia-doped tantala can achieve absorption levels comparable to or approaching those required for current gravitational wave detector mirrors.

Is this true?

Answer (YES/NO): YES